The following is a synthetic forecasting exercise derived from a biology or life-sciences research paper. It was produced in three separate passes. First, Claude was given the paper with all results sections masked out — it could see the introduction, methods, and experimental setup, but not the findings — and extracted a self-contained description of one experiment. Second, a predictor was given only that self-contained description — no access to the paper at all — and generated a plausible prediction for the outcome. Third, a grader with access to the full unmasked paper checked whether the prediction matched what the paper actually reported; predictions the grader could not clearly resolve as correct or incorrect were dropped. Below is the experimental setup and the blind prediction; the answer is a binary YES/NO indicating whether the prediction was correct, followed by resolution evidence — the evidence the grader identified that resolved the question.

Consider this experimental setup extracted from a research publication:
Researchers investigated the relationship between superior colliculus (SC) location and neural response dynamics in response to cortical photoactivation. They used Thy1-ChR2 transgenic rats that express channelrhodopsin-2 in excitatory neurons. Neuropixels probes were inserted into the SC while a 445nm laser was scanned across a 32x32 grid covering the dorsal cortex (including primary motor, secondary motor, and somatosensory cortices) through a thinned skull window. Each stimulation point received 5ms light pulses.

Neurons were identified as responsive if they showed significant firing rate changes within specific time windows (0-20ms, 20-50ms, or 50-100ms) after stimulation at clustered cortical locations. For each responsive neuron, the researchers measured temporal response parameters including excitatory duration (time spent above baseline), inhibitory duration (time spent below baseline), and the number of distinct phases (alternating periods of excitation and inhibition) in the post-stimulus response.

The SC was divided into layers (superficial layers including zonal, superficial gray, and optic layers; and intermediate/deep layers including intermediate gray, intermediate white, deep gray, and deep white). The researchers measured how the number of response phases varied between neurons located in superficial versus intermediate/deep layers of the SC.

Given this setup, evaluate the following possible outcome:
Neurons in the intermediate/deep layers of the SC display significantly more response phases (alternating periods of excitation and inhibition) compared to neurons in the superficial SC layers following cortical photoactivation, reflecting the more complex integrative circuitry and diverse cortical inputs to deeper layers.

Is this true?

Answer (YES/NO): YES